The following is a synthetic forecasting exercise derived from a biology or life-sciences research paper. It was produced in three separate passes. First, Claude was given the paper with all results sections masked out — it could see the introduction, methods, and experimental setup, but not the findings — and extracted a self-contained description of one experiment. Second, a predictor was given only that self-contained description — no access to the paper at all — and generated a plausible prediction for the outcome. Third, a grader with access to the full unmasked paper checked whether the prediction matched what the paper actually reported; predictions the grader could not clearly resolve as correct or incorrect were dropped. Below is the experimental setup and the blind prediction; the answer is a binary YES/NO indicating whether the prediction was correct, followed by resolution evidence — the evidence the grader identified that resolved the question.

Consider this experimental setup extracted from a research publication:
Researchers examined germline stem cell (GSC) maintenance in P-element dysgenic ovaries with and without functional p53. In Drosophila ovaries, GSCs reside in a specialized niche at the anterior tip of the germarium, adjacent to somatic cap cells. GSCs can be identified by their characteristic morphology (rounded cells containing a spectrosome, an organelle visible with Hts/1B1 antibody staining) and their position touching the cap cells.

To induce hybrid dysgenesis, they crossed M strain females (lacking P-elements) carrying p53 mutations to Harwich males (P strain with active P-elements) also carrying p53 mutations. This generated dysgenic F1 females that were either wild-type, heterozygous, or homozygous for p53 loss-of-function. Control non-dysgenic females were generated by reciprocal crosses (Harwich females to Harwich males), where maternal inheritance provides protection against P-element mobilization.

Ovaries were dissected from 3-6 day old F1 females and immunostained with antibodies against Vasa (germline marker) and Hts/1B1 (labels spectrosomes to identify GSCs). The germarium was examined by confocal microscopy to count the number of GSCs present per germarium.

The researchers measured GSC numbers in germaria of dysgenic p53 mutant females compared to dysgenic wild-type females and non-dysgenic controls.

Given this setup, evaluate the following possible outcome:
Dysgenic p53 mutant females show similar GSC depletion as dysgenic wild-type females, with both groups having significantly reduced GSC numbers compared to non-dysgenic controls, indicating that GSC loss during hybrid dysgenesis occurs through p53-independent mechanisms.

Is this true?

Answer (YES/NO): NO